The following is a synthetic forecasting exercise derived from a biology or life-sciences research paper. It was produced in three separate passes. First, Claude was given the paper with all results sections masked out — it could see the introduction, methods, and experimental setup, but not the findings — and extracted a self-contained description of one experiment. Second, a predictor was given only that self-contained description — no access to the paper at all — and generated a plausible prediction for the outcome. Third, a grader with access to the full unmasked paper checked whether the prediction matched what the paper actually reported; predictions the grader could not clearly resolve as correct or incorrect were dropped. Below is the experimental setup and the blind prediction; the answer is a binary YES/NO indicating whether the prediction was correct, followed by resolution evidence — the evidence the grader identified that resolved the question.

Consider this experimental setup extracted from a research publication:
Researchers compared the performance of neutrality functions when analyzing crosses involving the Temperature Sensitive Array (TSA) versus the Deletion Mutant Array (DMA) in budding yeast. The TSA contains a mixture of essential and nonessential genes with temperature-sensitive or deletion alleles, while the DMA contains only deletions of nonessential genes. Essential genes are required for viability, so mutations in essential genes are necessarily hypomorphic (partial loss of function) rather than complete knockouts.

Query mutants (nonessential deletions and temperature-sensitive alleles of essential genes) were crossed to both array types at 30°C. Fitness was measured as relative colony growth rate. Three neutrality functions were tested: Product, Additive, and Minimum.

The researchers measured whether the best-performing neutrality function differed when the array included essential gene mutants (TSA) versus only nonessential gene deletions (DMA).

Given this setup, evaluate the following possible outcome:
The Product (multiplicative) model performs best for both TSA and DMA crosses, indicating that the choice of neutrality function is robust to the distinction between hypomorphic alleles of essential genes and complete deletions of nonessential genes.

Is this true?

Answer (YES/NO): YES